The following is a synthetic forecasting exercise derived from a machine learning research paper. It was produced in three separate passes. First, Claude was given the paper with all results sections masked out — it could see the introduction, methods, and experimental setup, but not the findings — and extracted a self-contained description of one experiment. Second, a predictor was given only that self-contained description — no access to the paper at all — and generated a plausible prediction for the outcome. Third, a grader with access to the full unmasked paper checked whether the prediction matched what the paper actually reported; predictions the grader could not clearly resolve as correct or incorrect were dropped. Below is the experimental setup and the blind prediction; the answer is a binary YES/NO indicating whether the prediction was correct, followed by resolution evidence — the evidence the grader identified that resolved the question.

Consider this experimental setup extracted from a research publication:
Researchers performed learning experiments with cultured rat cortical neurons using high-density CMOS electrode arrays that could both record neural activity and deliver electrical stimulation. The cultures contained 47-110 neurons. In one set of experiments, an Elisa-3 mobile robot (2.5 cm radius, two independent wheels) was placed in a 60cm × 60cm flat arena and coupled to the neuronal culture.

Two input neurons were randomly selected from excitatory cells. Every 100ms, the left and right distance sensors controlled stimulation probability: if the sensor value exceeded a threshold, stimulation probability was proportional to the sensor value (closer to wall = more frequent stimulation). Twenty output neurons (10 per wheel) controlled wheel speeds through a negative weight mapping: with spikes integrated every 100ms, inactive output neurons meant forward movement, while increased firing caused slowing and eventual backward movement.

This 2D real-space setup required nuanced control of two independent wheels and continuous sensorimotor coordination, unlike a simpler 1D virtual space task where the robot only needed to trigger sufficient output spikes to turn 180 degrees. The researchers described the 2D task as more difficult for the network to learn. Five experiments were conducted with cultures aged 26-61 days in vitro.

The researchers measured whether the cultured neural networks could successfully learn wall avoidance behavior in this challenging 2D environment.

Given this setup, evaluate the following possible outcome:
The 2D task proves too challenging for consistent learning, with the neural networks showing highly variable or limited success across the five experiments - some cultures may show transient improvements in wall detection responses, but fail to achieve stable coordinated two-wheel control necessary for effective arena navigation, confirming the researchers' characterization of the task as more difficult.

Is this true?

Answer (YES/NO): YES